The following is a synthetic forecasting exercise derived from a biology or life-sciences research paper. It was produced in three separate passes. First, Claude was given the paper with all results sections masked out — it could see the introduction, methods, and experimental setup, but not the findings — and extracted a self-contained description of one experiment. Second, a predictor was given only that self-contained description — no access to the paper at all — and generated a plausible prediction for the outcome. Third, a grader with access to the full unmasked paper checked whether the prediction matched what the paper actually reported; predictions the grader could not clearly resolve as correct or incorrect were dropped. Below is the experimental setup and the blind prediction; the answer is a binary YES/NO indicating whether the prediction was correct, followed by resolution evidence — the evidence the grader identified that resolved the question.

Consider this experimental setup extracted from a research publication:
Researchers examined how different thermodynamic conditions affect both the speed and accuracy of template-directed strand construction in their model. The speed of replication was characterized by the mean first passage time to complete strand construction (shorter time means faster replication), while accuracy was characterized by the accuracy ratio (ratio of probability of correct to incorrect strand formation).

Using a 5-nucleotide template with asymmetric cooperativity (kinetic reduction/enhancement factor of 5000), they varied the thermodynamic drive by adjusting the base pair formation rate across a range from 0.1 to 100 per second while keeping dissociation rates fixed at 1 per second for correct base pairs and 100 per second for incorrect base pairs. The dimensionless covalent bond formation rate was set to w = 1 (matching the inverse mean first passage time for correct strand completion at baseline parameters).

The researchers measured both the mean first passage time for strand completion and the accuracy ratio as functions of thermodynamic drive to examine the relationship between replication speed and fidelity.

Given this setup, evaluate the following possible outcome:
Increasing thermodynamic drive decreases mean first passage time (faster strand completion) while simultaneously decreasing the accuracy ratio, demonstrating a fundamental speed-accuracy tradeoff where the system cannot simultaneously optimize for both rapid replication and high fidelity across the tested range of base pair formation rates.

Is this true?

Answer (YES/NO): NO